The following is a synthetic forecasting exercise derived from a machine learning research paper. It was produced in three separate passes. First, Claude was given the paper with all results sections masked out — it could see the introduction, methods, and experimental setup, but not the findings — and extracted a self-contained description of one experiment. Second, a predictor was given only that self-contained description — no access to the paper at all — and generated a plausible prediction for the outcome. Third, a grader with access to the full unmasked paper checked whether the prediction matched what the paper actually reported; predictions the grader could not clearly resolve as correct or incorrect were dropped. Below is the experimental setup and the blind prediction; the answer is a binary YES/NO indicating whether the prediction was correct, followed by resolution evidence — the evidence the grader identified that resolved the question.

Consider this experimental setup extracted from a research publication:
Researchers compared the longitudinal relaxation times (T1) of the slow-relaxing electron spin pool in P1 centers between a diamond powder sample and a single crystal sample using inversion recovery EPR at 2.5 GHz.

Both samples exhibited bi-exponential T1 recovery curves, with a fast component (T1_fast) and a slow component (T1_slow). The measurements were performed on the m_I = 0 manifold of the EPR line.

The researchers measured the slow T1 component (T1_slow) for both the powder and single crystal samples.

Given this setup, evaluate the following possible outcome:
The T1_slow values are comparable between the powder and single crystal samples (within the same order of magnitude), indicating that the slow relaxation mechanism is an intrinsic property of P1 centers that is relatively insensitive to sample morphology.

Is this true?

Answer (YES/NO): YES